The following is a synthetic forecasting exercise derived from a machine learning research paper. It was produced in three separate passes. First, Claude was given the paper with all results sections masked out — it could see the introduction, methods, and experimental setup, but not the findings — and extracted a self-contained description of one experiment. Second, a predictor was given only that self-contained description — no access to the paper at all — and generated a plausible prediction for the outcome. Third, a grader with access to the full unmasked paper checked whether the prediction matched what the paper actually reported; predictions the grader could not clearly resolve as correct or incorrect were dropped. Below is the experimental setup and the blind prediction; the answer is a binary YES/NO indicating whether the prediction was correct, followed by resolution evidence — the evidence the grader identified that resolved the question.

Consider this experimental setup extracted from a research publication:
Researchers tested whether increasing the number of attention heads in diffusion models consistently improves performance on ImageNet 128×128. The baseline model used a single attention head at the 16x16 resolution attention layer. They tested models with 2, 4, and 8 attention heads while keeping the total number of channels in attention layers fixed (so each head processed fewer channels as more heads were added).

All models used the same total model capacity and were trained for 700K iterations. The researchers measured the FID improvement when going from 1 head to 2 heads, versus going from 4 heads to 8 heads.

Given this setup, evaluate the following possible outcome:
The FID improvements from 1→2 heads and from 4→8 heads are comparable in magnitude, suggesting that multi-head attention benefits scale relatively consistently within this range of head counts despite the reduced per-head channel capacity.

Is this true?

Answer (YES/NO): NO